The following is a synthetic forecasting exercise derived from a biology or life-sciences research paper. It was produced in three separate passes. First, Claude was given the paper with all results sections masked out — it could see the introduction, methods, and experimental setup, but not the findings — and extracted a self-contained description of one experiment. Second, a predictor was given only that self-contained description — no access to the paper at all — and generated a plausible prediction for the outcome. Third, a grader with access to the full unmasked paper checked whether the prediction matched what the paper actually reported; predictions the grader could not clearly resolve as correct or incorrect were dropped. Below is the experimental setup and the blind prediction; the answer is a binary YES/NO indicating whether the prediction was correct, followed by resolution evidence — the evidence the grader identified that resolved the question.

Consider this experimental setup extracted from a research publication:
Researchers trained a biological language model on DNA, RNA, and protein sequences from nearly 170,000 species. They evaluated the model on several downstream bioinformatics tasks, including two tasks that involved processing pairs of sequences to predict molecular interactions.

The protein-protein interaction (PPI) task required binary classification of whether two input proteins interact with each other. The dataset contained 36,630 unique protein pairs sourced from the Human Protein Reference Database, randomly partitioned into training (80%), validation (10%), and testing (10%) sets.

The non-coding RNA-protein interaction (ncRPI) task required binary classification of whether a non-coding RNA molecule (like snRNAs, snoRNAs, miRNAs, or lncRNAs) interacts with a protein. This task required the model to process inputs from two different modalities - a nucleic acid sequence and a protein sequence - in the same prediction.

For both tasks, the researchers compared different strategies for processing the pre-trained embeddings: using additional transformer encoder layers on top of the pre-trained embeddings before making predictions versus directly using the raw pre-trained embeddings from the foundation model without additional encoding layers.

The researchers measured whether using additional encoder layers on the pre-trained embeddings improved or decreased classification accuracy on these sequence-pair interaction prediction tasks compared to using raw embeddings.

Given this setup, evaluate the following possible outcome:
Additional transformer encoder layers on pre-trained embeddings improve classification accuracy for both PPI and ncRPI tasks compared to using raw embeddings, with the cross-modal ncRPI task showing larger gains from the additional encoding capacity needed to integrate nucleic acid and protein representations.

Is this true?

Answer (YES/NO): NO